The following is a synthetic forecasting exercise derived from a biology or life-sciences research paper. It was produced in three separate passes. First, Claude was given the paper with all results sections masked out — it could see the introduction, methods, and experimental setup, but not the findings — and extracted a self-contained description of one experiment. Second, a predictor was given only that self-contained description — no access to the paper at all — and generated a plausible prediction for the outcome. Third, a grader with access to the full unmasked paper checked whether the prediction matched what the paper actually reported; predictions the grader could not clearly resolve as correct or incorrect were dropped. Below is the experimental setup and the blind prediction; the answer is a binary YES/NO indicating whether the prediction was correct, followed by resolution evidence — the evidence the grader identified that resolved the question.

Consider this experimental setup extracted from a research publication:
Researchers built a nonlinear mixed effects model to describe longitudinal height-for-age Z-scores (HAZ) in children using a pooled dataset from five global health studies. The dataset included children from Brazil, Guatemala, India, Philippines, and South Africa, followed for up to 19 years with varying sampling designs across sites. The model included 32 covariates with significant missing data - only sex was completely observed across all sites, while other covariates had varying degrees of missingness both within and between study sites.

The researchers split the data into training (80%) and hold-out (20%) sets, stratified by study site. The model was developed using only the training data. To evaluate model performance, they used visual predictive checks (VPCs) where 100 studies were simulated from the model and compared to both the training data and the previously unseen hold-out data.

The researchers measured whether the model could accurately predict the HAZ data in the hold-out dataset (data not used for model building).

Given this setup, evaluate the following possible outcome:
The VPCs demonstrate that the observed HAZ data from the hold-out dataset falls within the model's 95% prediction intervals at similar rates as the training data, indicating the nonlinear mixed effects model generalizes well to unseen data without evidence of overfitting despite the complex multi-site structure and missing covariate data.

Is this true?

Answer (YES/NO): YES